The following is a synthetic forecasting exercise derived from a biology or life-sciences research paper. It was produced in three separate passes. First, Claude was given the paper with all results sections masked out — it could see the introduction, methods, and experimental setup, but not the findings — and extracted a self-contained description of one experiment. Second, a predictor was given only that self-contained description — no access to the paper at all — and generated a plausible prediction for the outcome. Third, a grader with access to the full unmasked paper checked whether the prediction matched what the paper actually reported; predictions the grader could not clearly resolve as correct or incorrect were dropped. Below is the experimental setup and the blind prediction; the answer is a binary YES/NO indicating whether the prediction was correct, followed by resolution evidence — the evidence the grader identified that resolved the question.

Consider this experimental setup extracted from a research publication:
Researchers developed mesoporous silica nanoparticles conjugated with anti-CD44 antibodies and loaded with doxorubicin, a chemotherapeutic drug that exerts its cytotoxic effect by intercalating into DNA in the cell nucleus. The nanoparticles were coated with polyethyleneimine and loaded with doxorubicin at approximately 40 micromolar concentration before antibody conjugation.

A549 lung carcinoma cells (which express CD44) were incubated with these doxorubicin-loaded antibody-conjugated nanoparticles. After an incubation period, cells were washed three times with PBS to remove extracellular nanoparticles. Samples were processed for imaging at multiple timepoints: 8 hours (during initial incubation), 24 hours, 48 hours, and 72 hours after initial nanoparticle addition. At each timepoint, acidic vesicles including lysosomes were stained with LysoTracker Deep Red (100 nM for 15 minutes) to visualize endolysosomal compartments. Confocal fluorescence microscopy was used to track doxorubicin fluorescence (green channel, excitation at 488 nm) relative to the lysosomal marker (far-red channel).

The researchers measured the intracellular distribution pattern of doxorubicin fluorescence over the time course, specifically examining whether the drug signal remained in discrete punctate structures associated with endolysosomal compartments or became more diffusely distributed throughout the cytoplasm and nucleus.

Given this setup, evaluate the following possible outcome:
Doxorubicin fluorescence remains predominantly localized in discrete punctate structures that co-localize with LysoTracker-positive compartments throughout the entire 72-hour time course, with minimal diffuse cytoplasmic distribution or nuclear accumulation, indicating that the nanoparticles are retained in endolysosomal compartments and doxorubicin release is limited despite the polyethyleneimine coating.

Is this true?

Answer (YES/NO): NO